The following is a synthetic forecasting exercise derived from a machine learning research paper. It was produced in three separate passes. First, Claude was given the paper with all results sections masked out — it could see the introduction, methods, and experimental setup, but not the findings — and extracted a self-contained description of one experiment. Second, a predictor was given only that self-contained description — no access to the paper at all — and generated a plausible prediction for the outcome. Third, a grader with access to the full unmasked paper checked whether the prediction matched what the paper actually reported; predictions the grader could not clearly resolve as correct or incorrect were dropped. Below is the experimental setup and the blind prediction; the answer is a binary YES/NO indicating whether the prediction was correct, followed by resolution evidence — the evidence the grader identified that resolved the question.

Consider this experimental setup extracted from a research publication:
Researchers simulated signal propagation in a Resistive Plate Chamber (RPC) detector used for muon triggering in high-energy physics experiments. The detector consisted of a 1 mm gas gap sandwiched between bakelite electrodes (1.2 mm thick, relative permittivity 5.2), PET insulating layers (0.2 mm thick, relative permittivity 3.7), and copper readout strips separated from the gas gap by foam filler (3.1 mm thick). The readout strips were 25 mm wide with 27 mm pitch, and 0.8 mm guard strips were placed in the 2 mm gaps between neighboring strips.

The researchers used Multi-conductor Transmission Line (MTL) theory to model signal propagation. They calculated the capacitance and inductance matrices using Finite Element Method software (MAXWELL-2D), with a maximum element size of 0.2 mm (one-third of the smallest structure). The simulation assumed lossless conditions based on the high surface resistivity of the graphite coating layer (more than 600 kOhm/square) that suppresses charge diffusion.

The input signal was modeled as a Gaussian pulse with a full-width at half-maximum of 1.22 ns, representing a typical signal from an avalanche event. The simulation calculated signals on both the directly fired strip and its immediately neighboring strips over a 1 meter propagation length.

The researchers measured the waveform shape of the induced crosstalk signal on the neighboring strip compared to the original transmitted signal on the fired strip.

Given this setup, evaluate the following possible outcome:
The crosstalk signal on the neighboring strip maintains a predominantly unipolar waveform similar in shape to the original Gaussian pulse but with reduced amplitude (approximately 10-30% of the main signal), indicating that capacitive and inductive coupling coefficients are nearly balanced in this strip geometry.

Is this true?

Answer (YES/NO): NO